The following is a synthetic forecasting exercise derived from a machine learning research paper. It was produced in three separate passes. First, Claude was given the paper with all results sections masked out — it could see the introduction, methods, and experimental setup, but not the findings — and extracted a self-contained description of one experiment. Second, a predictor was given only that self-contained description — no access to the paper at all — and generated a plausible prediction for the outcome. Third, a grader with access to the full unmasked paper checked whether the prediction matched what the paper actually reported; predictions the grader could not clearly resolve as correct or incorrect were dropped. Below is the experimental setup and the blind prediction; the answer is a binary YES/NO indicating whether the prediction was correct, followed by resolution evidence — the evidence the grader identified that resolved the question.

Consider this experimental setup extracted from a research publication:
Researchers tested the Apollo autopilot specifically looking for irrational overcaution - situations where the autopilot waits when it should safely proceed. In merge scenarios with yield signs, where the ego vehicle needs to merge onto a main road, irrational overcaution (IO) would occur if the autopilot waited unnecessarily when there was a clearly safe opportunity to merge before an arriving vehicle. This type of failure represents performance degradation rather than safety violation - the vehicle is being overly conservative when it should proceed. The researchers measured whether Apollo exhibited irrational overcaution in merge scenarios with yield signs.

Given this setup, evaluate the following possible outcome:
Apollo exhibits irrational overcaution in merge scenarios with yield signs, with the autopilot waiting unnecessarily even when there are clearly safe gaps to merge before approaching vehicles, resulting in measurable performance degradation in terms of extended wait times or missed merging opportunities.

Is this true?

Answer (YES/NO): YES